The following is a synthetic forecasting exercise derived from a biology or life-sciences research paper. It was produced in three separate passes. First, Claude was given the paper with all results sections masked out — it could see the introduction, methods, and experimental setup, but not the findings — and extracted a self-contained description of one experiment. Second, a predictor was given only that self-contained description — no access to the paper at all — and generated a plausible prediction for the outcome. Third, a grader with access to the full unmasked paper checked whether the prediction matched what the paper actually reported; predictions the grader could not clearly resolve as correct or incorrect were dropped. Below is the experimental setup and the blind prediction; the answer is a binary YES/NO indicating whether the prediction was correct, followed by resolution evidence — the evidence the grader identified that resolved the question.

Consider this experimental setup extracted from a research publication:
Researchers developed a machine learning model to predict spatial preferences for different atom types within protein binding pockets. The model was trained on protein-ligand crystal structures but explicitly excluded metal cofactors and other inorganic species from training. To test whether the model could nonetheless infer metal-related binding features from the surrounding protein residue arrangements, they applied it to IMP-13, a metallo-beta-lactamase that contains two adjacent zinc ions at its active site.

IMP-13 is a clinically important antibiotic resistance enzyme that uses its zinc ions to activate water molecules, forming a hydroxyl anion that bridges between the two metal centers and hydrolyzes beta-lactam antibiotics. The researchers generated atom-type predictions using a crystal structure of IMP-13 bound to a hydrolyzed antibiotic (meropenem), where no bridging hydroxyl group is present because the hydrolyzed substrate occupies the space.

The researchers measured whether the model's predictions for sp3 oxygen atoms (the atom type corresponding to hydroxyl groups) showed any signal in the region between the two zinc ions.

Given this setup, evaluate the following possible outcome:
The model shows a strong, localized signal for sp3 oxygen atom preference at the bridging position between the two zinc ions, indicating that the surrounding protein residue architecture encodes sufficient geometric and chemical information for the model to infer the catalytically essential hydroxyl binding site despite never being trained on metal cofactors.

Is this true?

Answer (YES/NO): YES